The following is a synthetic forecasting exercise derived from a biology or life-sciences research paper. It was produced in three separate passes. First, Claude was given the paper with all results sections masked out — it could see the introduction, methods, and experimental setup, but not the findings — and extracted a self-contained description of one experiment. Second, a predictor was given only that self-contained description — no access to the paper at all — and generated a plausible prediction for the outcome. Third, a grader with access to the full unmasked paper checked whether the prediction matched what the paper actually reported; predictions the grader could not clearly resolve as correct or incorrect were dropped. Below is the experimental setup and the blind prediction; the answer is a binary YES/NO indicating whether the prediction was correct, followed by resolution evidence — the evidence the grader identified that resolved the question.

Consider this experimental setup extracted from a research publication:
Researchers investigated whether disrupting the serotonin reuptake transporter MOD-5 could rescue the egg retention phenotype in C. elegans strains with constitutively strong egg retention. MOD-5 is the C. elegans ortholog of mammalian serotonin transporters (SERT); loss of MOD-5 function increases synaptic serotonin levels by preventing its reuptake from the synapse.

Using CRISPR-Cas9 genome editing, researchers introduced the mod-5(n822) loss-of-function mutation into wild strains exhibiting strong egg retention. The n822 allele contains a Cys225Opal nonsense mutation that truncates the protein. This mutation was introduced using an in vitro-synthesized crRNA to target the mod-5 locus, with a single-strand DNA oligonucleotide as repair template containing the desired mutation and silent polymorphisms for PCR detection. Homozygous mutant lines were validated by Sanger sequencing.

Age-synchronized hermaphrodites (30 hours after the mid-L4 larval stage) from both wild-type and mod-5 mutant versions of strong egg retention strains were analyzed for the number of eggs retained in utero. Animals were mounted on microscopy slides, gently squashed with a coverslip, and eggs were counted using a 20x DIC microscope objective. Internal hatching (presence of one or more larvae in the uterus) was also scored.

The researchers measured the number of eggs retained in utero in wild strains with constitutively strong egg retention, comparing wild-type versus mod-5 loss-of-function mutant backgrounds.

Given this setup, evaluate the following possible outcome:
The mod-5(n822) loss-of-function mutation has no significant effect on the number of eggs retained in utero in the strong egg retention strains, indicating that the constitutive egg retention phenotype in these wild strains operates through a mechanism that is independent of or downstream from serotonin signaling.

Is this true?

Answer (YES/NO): NO